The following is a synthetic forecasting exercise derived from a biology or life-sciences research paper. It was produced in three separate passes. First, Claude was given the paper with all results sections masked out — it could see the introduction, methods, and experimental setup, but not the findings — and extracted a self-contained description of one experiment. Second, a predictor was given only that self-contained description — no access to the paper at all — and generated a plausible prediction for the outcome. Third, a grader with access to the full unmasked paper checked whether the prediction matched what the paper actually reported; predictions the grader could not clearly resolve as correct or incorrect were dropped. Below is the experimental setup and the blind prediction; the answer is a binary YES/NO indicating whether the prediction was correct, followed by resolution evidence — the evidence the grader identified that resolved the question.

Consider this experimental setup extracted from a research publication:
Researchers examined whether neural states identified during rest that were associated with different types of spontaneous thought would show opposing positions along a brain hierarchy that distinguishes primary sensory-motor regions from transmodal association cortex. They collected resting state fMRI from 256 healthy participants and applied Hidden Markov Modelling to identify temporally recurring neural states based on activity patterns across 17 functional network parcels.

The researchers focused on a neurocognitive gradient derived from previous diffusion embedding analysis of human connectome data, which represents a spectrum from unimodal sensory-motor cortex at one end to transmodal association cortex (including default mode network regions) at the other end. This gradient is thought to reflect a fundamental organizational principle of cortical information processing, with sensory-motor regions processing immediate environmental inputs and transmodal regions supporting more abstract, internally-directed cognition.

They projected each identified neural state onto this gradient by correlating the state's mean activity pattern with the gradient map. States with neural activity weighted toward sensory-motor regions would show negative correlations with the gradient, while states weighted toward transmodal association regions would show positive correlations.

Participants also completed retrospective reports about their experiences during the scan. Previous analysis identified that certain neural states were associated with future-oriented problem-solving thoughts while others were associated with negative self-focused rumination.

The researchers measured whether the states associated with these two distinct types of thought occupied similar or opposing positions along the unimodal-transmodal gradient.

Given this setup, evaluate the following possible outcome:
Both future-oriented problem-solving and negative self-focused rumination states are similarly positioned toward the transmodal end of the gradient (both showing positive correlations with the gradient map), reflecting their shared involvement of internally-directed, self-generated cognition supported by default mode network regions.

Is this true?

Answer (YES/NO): NO